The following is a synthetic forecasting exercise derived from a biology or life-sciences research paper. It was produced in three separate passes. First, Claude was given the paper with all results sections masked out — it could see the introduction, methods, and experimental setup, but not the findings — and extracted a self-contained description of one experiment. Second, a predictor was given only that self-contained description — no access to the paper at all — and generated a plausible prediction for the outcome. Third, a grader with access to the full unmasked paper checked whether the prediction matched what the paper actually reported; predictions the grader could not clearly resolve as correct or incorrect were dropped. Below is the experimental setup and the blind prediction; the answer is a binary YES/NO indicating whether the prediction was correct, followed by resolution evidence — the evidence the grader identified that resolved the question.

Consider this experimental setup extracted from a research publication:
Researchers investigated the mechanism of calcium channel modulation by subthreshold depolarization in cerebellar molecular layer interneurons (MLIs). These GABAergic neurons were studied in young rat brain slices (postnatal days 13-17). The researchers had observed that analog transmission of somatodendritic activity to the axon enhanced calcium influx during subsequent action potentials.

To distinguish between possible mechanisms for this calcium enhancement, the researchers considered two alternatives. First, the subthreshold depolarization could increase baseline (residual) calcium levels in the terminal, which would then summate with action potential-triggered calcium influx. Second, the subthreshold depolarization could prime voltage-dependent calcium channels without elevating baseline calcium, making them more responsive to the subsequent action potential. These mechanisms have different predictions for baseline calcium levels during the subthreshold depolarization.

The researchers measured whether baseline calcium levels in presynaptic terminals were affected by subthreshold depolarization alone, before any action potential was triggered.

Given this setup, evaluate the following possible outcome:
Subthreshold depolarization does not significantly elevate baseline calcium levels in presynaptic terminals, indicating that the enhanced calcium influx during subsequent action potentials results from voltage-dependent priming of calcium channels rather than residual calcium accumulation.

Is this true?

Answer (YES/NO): YES